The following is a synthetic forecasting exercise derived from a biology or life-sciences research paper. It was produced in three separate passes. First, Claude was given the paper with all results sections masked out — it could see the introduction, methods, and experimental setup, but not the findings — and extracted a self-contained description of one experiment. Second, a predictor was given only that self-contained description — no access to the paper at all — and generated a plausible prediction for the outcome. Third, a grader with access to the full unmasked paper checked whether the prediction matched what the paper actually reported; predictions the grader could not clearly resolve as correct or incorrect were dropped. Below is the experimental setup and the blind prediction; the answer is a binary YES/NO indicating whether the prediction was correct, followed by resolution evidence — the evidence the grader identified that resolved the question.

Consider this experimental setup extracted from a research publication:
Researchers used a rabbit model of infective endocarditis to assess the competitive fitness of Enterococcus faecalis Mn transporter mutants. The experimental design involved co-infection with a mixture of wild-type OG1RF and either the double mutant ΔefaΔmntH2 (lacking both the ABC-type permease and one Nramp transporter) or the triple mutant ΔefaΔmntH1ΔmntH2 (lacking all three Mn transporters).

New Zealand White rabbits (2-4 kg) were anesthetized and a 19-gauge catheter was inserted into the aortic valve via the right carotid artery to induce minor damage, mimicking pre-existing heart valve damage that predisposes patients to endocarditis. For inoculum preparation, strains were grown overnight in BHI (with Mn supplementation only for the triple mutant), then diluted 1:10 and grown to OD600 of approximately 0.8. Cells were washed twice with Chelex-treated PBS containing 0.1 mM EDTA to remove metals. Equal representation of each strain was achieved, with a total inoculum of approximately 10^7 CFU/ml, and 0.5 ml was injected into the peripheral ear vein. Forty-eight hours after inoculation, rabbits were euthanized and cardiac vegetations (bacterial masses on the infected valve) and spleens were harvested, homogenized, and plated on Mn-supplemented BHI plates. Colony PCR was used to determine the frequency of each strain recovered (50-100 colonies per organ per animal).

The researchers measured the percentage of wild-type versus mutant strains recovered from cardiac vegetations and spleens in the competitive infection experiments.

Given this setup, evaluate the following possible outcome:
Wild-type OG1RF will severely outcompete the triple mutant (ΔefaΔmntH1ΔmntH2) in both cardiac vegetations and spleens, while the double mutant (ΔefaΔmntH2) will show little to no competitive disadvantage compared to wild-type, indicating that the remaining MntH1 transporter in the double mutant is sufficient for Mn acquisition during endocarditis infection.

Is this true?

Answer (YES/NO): NO